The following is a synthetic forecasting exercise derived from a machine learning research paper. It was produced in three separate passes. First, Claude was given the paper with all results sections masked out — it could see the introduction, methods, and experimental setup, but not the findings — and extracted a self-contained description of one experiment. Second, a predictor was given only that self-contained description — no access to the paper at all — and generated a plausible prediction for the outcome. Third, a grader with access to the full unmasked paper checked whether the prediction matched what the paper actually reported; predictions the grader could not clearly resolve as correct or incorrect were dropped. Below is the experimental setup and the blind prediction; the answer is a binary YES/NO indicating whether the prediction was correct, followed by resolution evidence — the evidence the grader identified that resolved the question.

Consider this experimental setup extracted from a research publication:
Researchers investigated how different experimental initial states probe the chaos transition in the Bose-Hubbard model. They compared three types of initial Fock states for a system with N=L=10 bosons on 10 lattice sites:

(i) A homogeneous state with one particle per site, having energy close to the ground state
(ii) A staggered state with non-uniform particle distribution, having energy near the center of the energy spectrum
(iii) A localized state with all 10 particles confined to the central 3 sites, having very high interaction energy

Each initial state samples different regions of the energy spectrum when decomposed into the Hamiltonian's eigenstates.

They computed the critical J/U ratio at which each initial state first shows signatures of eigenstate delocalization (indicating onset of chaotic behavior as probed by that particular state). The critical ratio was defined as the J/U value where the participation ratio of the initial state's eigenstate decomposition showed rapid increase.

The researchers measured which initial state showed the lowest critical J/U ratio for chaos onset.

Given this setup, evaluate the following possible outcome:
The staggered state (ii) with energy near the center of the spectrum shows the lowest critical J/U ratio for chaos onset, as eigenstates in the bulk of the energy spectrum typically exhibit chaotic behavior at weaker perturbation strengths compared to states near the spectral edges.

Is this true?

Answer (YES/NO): YES